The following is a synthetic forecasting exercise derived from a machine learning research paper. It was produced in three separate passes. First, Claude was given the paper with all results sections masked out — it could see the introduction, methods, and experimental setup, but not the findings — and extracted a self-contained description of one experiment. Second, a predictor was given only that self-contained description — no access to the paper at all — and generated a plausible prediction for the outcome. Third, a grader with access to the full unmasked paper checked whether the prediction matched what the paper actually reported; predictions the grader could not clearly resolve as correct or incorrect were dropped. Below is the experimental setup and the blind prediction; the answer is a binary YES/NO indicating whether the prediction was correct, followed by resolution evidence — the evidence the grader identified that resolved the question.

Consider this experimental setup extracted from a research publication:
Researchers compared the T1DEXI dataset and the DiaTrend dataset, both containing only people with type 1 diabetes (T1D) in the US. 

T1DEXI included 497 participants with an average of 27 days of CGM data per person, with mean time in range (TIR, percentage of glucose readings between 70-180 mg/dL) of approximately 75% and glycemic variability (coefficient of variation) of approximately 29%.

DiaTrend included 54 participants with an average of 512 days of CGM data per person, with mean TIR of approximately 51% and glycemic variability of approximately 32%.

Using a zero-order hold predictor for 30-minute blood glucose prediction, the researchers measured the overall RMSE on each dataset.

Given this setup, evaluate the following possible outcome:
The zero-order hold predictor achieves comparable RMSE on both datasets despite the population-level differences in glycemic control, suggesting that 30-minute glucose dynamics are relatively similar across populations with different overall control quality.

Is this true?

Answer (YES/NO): NO